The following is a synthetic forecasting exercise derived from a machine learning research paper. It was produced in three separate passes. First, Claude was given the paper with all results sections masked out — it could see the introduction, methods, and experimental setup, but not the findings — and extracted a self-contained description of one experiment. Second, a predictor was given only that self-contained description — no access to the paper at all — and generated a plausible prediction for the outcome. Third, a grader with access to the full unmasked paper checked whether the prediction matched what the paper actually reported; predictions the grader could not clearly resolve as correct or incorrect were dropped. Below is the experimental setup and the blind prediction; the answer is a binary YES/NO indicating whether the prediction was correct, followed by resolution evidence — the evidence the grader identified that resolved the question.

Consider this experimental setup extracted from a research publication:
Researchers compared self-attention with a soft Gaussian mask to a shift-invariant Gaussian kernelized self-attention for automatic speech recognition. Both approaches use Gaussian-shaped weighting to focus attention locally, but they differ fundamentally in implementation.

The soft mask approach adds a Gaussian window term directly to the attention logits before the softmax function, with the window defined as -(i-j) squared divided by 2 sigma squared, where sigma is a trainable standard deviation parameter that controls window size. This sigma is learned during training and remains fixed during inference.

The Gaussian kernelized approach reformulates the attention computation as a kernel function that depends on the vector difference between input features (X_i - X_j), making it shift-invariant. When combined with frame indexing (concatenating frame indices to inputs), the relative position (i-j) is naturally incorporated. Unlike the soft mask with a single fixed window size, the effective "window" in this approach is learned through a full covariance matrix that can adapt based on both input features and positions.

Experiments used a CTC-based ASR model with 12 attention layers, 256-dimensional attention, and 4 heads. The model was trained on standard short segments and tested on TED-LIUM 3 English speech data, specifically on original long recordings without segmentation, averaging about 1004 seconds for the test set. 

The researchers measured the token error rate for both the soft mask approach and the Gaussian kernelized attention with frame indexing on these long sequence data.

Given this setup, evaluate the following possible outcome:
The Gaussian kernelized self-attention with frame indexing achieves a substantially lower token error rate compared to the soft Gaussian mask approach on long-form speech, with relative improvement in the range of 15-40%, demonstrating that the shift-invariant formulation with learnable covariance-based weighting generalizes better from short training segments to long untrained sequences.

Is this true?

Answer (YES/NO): NO